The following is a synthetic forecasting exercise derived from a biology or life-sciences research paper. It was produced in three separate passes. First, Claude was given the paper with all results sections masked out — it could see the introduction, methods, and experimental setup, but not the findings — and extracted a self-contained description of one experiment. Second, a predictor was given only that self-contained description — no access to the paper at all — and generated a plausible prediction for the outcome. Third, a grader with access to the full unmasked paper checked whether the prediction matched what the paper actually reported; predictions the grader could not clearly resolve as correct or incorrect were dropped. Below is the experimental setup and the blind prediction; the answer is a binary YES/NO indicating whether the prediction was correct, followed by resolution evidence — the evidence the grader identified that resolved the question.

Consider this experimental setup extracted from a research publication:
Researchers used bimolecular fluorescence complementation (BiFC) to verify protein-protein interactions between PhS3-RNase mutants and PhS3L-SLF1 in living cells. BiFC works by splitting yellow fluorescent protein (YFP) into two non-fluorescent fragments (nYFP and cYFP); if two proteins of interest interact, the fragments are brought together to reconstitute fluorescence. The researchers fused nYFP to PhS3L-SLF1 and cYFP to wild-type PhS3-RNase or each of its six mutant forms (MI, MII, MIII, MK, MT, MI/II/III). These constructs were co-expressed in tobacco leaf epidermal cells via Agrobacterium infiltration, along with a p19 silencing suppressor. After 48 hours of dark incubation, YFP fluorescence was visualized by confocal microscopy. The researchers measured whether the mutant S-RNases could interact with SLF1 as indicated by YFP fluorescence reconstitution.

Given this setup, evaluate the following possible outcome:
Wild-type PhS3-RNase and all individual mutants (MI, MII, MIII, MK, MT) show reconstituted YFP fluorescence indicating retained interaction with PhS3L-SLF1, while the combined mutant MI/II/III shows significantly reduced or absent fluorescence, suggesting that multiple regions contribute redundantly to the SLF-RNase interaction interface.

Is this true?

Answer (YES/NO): NO